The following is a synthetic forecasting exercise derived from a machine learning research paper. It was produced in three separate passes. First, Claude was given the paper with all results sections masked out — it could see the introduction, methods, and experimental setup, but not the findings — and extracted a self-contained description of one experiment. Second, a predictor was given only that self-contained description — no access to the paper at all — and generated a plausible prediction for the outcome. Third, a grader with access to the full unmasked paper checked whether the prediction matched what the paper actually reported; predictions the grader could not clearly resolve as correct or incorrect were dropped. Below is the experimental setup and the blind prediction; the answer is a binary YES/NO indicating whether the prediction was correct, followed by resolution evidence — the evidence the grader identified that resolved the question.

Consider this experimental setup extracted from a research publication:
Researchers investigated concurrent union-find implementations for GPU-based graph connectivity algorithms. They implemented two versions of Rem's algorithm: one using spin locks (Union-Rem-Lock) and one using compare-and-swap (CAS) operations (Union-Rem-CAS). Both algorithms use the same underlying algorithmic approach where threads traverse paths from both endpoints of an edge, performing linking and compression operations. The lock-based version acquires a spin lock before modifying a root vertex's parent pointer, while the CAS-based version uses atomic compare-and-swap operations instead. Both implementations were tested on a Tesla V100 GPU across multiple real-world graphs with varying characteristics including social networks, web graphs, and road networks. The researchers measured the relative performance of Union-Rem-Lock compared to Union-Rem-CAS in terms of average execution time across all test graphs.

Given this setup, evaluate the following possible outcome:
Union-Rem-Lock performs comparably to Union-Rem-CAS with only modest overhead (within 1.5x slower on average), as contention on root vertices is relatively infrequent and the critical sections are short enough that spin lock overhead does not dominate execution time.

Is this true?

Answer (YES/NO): NO